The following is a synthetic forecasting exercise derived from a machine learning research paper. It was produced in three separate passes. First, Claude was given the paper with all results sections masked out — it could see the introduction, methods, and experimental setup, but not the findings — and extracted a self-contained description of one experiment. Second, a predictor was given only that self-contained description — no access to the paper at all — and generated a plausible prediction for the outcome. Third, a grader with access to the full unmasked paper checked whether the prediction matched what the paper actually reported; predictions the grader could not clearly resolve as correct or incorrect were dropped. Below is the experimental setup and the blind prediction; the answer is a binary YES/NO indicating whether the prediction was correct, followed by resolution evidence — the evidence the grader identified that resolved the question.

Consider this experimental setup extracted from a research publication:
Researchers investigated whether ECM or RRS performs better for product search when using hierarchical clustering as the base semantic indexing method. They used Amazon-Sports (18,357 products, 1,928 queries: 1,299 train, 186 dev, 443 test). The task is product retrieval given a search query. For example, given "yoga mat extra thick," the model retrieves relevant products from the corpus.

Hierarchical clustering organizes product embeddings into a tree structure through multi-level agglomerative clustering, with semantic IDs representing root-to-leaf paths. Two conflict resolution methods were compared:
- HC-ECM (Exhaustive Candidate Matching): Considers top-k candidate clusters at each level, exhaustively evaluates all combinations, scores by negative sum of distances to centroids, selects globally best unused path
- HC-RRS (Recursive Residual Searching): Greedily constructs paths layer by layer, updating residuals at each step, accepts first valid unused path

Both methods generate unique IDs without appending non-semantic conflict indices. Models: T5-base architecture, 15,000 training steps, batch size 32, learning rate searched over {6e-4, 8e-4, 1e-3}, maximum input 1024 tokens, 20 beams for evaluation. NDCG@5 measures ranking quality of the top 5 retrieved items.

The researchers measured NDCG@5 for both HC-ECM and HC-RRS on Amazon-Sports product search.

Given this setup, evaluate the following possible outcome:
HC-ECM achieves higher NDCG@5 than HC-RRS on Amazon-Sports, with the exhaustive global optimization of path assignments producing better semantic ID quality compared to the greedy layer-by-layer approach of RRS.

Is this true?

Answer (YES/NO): NO